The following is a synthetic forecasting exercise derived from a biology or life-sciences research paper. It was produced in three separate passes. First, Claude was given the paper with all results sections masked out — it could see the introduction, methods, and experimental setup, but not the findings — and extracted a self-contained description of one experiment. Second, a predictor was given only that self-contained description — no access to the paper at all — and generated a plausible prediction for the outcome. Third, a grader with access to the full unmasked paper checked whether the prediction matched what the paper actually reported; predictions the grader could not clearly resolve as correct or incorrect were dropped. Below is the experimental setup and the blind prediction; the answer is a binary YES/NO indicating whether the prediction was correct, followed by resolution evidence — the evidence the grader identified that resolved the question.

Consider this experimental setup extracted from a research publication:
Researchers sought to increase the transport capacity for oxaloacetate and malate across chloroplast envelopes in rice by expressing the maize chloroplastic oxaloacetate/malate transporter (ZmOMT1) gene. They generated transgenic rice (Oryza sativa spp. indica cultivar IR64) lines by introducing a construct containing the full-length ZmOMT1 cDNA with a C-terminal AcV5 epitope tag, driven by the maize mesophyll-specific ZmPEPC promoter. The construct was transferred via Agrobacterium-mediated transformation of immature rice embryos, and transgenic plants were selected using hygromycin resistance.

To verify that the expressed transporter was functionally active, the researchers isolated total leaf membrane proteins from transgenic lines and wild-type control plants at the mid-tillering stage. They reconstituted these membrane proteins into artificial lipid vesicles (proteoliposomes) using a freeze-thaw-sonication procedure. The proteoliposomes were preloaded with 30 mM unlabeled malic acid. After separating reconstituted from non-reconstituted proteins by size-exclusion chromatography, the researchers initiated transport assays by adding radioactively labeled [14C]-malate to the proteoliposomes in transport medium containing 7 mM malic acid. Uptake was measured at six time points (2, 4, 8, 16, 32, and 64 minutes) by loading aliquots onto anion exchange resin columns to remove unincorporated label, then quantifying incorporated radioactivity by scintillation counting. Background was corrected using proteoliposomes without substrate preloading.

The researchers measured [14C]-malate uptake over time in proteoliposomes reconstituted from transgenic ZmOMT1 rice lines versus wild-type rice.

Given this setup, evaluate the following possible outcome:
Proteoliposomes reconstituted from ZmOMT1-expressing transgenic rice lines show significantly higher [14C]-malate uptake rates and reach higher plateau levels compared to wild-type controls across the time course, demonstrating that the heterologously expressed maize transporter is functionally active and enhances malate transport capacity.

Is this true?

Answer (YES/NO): YES